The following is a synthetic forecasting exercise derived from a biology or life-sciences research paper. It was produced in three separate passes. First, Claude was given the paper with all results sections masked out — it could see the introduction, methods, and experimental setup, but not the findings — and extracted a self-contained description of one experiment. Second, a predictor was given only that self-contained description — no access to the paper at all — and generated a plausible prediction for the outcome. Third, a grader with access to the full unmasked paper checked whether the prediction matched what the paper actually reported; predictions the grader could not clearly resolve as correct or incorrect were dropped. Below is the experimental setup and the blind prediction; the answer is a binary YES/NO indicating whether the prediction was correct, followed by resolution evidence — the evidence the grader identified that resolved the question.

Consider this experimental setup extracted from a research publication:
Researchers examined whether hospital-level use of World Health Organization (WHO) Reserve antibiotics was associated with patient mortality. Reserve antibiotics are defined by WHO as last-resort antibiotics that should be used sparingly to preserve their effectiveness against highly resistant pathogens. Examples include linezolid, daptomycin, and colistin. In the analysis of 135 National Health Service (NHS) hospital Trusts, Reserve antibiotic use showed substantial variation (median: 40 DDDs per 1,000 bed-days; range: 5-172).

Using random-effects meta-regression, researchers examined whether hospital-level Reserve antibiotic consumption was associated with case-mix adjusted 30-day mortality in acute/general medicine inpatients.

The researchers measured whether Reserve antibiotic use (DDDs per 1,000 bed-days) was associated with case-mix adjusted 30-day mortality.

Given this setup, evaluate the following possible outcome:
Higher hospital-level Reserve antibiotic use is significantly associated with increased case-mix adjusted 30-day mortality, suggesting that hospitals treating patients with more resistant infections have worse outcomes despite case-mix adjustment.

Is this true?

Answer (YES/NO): NO